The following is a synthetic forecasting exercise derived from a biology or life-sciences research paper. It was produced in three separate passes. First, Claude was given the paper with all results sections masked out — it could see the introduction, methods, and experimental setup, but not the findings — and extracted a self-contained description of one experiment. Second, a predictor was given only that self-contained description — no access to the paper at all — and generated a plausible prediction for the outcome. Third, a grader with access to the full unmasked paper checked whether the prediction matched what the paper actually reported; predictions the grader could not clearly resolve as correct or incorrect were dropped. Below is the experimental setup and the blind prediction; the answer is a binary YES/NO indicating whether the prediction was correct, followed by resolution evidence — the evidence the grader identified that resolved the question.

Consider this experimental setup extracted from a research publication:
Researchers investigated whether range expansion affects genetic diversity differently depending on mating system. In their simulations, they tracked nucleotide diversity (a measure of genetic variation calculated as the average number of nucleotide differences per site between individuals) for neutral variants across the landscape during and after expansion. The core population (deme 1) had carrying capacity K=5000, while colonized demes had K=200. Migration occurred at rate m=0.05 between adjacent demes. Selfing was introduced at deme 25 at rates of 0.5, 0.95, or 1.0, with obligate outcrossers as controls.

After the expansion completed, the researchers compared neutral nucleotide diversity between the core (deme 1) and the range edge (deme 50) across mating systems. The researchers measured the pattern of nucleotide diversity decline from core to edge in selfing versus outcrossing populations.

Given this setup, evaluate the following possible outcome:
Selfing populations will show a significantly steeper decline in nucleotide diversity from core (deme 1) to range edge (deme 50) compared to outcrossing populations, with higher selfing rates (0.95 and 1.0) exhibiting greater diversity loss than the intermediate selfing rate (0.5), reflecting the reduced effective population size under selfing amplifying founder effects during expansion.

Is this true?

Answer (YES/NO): YES